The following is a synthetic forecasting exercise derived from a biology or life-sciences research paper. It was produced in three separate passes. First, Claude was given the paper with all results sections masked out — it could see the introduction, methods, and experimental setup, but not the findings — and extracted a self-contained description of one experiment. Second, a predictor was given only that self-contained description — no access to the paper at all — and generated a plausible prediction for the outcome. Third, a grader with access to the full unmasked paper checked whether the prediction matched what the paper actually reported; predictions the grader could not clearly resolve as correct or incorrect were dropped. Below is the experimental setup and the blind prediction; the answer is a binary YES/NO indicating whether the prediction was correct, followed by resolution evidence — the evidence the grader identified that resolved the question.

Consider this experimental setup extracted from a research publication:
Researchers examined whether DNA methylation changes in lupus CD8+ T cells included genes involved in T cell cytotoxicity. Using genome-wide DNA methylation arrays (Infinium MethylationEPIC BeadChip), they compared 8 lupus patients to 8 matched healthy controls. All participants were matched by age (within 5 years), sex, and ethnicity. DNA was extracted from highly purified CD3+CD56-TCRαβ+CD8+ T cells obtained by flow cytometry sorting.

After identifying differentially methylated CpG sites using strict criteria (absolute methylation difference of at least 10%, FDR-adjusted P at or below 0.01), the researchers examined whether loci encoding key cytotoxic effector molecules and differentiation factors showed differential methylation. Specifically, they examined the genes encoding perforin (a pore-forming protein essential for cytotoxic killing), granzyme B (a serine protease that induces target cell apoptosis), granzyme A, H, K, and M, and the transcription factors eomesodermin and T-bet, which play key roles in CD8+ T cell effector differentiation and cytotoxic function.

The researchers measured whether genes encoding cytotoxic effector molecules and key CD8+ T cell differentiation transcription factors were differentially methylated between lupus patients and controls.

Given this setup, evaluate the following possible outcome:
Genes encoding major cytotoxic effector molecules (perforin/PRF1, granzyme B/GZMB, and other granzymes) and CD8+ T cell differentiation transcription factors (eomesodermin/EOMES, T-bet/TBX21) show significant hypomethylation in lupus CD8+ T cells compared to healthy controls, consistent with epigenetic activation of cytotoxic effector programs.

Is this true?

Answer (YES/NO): NO